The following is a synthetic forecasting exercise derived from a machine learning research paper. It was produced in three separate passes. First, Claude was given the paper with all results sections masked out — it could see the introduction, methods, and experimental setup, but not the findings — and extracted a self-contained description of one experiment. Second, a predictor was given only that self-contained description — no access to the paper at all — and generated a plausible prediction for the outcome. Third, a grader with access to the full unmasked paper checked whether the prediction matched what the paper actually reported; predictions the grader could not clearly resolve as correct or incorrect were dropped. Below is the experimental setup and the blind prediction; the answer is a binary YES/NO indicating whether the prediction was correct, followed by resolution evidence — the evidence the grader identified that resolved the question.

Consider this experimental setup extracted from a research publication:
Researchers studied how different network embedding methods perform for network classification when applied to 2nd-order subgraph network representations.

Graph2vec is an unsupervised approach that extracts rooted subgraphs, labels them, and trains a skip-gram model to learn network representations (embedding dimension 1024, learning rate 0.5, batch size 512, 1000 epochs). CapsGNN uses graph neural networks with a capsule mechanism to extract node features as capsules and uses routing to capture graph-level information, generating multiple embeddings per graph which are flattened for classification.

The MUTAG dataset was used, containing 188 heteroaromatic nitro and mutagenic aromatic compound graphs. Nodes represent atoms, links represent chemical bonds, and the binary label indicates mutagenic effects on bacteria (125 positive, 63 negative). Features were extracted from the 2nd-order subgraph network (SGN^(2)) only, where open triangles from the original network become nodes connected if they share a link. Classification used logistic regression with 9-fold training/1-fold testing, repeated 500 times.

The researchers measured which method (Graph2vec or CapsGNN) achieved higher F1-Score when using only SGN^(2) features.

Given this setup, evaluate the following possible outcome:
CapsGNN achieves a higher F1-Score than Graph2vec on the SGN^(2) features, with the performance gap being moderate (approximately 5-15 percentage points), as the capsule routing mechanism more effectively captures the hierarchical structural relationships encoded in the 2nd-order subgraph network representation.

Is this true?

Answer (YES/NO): YES